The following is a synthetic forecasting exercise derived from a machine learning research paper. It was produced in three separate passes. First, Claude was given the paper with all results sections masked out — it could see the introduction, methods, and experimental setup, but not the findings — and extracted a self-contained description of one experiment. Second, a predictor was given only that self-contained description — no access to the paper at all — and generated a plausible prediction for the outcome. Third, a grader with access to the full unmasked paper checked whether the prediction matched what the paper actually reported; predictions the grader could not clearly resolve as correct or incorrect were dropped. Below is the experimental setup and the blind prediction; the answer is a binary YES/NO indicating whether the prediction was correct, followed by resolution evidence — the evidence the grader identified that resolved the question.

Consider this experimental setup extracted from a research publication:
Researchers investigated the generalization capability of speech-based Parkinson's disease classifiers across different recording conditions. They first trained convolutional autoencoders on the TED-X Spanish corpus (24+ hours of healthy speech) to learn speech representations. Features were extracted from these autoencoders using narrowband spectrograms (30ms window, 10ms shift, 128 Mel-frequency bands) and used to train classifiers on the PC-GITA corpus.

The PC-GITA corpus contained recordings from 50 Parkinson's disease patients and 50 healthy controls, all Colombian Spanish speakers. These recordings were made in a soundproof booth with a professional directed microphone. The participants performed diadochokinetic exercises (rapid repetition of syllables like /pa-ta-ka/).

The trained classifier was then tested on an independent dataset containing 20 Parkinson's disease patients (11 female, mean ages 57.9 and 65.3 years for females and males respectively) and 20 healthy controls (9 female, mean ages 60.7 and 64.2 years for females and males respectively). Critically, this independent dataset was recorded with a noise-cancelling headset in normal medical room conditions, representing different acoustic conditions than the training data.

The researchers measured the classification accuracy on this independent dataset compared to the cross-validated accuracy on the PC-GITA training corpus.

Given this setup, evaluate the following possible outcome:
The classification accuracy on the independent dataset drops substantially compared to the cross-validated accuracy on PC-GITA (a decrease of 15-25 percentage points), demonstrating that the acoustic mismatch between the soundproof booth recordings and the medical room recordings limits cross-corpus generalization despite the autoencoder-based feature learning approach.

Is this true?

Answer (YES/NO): YES